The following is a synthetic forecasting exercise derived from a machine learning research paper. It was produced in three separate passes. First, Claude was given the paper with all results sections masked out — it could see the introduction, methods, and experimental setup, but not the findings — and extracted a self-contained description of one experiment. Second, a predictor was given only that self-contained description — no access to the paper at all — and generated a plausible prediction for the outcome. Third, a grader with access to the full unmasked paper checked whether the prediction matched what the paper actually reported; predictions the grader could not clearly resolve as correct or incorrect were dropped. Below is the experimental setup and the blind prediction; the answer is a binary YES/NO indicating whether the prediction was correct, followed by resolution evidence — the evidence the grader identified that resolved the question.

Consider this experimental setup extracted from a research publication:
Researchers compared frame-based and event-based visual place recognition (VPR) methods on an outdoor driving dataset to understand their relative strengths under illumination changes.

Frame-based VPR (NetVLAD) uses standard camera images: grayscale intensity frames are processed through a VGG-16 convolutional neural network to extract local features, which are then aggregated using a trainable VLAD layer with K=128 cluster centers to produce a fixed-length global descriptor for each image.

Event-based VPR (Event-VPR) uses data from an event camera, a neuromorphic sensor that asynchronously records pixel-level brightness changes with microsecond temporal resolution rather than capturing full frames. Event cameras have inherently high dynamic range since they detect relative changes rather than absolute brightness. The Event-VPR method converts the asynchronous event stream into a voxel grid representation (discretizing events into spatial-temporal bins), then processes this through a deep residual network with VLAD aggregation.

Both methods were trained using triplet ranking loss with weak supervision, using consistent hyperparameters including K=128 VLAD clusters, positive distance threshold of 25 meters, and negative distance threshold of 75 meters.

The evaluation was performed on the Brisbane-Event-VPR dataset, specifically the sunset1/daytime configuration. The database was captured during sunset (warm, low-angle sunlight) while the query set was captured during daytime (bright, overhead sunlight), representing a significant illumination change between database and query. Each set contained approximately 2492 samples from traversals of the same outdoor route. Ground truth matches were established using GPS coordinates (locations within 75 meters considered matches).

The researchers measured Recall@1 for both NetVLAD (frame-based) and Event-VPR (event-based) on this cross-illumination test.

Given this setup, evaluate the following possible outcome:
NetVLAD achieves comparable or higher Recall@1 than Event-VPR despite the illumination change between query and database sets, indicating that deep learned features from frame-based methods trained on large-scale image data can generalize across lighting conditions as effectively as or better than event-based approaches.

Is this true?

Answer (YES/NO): YES